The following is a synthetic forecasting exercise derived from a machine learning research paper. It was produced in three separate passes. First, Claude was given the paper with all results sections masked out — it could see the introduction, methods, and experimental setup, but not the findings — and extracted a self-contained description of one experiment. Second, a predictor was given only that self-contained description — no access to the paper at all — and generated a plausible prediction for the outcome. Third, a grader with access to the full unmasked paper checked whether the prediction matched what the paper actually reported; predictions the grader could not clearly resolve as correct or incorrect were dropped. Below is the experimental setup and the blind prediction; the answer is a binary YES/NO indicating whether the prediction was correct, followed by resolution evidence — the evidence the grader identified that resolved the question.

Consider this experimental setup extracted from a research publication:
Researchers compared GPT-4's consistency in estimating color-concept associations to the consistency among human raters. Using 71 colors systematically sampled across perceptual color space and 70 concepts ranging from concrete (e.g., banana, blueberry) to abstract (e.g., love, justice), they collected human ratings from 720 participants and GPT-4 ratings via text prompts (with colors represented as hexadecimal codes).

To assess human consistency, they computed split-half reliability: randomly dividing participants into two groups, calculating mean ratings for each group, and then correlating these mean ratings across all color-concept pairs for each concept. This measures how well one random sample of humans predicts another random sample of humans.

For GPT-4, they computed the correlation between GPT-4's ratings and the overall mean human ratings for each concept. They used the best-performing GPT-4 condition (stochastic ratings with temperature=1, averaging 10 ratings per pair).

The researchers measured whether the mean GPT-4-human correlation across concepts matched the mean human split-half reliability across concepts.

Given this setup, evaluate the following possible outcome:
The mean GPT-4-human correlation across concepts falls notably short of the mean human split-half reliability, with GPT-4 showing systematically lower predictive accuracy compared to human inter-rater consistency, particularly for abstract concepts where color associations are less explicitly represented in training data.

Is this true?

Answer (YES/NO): NO